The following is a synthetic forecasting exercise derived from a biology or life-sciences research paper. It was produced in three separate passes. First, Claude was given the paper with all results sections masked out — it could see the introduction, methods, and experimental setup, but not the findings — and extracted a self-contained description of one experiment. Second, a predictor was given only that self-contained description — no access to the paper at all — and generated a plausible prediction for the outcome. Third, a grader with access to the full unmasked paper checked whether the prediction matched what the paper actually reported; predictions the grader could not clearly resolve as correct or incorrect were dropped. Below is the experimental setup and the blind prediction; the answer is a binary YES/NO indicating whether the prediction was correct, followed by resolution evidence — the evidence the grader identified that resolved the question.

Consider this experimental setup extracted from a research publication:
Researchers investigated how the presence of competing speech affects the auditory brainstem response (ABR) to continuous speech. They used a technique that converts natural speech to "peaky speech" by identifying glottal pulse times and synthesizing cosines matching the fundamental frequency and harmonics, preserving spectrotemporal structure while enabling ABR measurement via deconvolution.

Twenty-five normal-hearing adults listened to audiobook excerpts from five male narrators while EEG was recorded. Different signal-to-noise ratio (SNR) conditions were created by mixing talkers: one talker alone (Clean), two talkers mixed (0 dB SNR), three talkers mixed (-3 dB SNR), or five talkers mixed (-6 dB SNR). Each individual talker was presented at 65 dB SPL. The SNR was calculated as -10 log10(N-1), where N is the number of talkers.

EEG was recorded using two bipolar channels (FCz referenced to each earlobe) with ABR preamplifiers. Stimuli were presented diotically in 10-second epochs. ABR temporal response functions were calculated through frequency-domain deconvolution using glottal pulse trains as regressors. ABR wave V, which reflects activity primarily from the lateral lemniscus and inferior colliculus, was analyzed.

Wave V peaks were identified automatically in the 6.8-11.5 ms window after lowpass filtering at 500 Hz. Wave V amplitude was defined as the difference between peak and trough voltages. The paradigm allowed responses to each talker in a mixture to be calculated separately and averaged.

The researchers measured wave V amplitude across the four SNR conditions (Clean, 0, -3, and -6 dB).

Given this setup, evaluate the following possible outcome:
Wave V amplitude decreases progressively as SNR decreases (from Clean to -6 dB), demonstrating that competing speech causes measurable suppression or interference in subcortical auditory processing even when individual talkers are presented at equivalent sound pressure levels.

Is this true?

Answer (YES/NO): YES